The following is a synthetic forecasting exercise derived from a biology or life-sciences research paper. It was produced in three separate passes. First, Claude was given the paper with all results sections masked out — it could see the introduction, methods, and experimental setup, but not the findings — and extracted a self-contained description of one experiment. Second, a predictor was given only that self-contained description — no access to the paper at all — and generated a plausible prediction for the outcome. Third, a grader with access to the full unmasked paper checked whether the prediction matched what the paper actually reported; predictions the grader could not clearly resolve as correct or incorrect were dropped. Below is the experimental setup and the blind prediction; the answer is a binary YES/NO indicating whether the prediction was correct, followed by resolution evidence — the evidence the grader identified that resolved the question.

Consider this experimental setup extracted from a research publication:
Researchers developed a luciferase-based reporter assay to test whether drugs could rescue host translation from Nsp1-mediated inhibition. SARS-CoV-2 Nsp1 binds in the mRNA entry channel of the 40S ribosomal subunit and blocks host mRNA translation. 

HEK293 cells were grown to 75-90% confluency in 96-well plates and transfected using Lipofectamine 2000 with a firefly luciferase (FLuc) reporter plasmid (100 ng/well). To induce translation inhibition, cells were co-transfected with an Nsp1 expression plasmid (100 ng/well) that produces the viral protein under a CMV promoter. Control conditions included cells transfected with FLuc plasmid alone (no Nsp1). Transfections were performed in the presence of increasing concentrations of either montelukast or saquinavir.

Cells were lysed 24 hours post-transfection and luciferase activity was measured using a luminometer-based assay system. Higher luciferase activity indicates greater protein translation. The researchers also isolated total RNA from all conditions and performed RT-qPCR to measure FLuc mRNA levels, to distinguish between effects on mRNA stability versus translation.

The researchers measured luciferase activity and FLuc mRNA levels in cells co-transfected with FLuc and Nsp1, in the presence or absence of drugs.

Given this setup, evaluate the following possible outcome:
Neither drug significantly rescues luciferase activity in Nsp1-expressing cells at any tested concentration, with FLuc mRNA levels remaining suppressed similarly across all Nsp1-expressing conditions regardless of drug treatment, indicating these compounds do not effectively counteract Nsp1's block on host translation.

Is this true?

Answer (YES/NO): NO